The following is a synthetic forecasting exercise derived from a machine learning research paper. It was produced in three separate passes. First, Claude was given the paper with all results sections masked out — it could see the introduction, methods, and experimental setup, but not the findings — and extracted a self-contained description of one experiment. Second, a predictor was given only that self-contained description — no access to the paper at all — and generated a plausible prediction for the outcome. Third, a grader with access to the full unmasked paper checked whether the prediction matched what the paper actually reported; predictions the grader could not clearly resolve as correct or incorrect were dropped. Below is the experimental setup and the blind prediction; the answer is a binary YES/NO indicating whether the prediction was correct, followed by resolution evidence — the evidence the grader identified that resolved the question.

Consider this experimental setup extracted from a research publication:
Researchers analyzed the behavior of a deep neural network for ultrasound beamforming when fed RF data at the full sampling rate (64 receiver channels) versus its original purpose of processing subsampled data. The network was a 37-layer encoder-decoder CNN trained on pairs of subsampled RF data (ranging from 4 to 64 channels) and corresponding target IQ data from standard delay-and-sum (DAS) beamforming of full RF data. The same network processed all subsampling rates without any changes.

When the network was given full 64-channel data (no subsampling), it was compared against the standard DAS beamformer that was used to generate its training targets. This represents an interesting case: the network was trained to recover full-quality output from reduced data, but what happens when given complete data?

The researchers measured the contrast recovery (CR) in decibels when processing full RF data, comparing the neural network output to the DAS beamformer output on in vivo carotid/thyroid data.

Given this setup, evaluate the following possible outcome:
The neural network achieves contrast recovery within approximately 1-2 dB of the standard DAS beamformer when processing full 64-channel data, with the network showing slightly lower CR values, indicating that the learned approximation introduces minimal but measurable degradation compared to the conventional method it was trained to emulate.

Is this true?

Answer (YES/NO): NO